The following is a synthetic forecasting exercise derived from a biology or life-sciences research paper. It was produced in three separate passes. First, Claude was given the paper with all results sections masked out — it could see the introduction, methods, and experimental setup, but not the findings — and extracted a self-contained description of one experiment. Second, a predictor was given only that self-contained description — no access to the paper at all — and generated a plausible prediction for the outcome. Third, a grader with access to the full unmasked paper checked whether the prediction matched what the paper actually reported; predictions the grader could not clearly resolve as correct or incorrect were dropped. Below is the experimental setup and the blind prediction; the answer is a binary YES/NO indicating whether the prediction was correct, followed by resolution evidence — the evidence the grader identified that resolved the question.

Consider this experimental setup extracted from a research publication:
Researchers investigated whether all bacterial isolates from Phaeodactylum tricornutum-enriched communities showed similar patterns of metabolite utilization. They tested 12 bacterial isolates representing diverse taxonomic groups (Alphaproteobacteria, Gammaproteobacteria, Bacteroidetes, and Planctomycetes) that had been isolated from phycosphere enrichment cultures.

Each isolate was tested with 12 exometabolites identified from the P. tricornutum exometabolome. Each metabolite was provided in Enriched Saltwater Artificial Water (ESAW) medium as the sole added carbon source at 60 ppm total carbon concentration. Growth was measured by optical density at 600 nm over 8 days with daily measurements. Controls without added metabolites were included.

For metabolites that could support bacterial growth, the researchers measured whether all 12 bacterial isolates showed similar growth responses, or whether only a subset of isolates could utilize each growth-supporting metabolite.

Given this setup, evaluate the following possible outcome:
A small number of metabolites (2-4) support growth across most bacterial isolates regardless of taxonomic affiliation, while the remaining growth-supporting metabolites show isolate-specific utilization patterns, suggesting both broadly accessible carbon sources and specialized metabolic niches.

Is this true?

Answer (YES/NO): NO